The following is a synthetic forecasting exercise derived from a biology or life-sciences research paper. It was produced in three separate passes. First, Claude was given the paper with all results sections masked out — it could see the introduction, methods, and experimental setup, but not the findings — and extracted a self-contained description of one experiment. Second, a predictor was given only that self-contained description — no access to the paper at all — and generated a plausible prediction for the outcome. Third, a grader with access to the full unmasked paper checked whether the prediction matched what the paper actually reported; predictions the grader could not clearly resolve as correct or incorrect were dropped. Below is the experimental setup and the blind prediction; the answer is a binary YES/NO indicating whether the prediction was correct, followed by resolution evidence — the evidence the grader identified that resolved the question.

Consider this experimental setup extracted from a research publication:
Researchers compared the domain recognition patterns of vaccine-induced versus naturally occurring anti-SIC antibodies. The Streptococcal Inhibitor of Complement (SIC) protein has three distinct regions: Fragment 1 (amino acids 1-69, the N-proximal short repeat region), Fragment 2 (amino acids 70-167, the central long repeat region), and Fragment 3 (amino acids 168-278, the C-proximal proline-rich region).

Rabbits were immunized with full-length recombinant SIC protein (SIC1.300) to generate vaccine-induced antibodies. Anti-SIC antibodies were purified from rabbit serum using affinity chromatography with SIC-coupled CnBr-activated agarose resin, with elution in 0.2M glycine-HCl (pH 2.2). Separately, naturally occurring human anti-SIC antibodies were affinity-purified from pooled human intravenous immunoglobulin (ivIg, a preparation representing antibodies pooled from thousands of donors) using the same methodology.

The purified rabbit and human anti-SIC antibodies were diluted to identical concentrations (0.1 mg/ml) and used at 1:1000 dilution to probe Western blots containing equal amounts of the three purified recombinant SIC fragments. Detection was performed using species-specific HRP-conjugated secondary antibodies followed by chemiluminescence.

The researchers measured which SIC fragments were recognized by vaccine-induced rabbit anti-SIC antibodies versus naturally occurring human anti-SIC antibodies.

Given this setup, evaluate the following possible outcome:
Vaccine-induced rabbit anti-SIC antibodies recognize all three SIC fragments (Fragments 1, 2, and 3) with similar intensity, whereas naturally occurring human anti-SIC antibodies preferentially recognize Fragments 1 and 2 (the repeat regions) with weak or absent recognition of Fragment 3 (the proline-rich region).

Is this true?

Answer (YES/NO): NO